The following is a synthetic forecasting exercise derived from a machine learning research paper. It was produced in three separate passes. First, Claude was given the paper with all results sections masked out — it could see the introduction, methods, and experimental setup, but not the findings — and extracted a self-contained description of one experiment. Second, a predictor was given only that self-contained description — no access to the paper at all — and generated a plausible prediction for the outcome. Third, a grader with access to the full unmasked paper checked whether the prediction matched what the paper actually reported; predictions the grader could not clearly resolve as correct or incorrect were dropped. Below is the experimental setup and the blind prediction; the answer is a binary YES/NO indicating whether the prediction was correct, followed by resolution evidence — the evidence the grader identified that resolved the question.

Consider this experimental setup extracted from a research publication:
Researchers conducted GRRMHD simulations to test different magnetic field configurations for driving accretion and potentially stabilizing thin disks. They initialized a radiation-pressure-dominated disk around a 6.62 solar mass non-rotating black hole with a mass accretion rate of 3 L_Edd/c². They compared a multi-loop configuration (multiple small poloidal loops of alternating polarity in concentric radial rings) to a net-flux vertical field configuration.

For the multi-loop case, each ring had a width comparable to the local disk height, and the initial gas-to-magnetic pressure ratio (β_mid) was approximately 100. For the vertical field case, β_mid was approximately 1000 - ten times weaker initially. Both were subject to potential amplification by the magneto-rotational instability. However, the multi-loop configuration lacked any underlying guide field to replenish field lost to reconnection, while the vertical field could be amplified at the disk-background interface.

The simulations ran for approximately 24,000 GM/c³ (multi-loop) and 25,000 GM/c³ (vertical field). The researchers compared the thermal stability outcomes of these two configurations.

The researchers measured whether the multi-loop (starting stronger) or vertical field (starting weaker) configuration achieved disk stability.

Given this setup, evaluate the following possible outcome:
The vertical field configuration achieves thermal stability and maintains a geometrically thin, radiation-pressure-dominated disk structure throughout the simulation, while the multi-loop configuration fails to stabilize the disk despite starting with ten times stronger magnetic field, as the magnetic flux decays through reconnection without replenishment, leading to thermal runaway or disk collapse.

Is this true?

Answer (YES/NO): NO